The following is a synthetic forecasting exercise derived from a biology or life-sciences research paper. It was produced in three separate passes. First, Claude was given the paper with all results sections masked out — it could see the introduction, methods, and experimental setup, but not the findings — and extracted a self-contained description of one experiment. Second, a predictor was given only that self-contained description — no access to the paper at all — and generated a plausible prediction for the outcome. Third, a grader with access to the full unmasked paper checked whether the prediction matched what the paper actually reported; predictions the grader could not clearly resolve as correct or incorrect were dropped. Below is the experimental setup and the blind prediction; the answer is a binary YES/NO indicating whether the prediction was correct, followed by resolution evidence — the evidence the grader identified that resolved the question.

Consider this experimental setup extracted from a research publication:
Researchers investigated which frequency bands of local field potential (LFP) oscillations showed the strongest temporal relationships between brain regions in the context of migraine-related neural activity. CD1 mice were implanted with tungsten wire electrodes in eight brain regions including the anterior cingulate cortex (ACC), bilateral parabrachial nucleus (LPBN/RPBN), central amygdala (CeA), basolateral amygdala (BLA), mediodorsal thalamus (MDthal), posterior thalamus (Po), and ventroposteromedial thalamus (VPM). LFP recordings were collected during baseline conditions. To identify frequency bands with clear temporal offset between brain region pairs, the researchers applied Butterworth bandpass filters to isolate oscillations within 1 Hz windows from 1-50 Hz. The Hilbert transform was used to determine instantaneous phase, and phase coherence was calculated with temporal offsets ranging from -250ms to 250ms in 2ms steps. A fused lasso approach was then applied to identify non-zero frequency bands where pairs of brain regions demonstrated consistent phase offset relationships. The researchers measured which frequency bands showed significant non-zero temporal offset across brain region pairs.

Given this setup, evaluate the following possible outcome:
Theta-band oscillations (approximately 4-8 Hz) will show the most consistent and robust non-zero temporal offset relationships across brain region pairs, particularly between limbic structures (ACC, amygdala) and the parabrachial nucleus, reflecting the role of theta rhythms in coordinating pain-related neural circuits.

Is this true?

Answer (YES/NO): NO